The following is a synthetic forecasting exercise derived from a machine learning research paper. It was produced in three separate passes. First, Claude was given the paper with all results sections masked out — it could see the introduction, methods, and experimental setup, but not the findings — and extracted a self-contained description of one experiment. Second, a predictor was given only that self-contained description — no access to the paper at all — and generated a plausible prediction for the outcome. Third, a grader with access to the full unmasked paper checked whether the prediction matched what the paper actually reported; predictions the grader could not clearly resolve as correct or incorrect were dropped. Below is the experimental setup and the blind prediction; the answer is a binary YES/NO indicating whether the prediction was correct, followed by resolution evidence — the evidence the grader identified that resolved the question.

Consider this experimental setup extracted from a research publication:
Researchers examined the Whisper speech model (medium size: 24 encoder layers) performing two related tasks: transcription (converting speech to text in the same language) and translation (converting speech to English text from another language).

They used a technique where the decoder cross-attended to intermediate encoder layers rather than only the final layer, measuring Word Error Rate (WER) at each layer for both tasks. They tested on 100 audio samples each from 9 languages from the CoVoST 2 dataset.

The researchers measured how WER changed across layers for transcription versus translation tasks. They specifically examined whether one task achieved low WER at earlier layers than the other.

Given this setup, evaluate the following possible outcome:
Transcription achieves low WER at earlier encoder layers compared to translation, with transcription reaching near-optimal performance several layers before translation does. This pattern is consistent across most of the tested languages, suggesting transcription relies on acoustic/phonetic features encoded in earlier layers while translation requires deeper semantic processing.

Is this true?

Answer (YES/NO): YES